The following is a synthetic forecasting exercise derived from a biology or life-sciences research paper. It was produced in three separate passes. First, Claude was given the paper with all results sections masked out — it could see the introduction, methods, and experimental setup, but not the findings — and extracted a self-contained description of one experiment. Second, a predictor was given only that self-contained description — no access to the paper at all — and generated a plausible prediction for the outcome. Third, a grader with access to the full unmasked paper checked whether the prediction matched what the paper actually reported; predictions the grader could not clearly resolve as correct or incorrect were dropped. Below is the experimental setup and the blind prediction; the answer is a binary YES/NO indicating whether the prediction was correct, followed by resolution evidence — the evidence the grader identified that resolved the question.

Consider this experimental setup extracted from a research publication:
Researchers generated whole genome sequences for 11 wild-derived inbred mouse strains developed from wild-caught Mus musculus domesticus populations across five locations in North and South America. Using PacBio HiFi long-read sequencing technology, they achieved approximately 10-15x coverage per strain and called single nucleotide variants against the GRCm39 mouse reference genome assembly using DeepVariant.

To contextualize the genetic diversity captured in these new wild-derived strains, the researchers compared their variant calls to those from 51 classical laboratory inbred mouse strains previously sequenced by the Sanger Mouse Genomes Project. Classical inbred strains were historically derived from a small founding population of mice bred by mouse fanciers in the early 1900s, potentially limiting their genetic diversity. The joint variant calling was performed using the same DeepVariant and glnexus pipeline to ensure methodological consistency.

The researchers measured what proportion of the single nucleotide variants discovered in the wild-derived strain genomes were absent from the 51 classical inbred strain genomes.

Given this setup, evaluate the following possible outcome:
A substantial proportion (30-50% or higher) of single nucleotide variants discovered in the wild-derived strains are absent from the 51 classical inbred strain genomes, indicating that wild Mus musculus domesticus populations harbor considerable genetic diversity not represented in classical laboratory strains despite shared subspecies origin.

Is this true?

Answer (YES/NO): YES